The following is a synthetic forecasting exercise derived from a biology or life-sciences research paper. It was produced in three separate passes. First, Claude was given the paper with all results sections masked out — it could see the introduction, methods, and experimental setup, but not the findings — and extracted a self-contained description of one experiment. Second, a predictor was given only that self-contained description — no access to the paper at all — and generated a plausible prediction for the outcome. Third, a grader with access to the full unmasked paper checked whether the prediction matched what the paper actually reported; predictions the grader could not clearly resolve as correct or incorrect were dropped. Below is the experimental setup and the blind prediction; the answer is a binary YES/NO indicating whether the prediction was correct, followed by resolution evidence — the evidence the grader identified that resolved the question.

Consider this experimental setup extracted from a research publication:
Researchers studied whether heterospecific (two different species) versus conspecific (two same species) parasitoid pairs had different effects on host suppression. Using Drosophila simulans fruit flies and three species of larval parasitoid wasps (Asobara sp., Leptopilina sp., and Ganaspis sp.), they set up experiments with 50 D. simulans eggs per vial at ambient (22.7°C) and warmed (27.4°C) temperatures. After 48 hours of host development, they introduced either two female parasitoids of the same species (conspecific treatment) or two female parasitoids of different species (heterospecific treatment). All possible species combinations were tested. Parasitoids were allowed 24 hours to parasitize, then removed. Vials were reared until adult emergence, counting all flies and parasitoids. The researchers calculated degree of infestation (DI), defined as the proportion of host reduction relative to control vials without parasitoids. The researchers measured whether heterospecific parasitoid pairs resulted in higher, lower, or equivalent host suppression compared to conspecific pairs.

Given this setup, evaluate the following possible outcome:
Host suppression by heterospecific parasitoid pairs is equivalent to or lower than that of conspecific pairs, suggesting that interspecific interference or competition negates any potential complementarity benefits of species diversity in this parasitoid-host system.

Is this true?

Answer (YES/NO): NO